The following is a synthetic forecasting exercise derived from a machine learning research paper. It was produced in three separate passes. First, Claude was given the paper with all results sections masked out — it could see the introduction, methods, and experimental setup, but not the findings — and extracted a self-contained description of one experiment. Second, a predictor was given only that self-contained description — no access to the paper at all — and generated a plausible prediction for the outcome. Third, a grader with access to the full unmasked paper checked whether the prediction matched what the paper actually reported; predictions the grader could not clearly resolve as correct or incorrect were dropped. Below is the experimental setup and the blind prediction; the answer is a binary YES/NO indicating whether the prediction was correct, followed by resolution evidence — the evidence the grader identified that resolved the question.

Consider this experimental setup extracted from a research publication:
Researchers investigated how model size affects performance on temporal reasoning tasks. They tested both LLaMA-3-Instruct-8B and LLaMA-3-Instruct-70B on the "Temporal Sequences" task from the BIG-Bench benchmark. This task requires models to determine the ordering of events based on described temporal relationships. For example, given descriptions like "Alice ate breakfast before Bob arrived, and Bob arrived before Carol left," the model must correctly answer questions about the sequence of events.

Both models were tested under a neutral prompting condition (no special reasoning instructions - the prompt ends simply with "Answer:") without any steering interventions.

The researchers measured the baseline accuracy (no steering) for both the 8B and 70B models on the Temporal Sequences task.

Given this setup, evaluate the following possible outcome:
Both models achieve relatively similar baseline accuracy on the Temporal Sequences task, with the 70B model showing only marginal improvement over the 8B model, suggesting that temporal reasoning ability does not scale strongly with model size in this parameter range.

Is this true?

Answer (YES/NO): NO